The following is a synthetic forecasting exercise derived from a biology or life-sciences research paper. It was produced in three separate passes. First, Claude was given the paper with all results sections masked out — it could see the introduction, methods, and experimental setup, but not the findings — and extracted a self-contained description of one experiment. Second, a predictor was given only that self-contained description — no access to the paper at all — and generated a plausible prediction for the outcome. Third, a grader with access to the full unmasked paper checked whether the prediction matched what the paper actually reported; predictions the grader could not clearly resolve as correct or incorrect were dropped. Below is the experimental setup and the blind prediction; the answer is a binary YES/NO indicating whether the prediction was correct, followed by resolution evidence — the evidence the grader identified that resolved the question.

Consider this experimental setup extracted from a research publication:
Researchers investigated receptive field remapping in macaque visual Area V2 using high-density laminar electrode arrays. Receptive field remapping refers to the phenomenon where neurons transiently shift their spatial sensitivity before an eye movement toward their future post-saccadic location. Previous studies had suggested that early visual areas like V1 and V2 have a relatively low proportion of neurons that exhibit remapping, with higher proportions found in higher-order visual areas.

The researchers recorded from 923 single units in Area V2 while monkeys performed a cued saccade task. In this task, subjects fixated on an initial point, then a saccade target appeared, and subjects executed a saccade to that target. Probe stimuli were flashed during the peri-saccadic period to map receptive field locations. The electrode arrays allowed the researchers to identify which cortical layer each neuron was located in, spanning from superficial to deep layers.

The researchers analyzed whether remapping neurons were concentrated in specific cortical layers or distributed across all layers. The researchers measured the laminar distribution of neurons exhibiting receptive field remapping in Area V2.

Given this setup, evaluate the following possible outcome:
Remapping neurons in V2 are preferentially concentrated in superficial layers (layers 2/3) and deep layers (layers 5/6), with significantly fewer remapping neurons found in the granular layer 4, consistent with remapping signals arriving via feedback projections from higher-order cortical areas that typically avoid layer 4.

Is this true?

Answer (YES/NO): NO